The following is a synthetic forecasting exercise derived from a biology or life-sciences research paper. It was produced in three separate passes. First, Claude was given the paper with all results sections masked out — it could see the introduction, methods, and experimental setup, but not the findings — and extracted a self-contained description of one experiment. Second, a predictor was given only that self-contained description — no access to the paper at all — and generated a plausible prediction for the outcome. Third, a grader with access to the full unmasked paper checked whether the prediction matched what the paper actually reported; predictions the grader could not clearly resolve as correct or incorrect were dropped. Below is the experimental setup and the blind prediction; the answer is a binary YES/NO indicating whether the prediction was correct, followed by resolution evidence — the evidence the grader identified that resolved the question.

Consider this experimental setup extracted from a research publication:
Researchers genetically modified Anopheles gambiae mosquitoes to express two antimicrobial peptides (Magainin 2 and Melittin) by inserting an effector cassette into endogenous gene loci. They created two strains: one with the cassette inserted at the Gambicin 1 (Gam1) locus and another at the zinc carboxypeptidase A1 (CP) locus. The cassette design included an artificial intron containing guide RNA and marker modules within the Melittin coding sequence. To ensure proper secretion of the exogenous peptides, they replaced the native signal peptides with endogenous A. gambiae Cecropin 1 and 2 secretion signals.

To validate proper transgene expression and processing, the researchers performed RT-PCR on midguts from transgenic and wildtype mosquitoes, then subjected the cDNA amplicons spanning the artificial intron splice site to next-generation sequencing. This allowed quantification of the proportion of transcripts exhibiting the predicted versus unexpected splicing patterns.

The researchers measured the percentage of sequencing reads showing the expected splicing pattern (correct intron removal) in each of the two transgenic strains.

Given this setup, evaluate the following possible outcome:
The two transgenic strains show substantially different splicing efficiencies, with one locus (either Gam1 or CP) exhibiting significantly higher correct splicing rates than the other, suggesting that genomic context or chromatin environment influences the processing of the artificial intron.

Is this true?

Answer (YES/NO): YES